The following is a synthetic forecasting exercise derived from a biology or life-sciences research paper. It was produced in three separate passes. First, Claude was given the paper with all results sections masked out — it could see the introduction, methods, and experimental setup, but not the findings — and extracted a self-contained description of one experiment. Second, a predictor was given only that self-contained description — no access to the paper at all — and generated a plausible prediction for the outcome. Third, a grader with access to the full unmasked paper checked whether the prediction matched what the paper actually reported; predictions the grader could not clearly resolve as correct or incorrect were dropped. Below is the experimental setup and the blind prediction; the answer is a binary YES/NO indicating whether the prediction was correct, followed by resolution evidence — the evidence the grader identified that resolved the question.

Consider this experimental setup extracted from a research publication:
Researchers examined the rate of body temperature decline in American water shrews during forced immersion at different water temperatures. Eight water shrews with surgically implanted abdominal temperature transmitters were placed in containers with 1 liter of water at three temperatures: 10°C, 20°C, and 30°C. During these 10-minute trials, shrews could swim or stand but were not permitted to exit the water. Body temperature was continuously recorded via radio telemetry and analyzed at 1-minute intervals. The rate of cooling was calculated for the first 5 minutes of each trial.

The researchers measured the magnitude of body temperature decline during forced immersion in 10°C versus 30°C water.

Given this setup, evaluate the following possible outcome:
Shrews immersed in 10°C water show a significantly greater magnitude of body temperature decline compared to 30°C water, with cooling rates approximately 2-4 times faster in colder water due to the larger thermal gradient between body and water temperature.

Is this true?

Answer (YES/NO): YES